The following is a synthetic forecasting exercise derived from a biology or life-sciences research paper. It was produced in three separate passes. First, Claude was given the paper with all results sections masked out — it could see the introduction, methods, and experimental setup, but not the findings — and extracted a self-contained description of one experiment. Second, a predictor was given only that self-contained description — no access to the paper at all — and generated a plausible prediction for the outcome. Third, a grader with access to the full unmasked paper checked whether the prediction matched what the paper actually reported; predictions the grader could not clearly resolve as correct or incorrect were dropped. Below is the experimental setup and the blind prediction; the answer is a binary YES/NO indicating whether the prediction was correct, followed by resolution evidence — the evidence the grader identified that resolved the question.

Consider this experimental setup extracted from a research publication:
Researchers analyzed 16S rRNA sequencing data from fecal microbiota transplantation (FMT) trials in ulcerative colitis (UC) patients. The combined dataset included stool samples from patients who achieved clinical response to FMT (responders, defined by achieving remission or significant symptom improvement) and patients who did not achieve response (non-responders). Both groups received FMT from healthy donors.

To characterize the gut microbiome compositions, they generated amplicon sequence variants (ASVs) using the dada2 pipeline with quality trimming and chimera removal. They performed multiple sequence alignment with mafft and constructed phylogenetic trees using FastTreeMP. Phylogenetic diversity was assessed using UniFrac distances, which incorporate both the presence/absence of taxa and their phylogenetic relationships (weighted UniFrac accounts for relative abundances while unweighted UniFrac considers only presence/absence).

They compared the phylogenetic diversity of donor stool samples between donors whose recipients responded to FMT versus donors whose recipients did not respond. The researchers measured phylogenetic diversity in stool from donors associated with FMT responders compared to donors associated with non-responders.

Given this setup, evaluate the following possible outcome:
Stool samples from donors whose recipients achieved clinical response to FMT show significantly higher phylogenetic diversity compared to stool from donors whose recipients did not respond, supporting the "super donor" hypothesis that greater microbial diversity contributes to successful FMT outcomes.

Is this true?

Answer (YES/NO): YES